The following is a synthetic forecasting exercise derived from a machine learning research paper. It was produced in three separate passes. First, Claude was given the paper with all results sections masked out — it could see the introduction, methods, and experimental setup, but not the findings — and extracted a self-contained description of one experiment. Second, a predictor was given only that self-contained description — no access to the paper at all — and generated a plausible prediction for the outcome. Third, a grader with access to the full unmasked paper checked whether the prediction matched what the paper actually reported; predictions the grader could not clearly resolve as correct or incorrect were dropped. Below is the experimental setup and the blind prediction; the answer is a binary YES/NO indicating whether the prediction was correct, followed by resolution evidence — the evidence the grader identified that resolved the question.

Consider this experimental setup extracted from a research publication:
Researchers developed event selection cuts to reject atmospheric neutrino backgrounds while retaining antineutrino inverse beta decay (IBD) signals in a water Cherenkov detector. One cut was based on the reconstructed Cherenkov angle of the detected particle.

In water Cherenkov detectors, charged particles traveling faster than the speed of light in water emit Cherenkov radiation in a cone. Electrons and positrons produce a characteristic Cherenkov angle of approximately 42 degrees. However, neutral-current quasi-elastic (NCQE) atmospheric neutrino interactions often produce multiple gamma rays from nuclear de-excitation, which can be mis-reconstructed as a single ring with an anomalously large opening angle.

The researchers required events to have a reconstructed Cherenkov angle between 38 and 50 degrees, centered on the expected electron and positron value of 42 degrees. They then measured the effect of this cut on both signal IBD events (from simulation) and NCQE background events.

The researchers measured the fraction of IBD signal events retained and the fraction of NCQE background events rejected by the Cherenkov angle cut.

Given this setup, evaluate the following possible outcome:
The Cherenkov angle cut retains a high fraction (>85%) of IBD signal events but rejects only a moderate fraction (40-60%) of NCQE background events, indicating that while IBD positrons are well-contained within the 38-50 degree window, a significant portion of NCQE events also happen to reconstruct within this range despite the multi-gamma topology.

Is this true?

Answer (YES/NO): NO